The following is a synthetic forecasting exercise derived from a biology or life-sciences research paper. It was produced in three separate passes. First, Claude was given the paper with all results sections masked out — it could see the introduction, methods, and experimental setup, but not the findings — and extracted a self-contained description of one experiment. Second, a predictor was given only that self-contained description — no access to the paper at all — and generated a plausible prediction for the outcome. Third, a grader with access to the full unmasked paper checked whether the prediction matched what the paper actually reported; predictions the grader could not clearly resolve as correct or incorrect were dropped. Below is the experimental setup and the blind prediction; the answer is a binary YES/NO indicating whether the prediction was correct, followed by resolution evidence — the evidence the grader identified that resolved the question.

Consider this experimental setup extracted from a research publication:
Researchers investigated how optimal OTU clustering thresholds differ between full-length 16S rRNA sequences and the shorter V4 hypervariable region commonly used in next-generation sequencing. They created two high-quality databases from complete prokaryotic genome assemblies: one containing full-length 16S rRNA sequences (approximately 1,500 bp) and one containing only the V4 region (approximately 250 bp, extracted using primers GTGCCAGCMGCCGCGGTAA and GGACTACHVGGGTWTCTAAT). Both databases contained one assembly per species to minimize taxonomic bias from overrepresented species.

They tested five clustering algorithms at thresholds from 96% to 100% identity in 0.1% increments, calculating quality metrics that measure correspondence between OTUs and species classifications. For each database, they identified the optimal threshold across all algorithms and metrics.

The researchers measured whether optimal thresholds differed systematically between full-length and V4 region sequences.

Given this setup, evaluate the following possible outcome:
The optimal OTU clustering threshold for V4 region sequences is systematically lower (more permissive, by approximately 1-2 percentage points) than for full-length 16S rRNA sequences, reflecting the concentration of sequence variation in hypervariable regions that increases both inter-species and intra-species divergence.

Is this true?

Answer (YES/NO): NO